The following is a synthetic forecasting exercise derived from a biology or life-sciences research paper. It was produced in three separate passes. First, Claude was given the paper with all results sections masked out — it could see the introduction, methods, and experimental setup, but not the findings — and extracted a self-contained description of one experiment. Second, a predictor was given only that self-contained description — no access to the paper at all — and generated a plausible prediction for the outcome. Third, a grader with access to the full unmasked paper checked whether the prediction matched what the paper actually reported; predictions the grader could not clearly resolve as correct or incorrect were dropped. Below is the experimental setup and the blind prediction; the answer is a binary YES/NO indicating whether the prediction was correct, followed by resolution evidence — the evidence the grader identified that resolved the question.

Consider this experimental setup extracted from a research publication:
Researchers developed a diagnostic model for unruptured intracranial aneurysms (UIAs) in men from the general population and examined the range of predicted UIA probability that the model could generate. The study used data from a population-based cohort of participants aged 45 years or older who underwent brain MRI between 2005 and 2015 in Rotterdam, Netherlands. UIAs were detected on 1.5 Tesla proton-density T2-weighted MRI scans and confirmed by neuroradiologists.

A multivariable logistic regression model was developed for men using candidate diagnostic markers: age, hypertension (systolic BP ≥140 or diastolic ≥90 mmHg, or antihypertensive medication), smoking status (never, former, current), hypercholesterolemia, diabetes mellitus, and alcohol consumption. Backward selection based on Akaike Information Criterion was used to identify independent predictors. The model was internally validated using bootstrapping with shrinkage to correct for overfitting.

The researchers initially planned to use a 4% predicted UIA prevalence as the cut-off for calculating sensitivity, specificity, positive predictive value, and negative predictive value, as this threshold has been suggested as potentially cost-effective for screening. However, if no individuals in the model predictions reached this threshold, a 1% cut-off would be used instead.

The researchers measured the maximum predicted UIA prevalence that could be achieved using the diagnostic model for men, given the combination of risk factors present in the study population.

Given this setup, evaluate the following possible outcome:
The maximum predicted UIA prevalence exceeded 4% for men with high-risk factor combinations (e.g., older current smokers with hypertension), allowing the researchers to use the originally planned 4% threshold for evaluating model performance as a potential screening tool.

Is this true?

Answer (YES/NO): NO